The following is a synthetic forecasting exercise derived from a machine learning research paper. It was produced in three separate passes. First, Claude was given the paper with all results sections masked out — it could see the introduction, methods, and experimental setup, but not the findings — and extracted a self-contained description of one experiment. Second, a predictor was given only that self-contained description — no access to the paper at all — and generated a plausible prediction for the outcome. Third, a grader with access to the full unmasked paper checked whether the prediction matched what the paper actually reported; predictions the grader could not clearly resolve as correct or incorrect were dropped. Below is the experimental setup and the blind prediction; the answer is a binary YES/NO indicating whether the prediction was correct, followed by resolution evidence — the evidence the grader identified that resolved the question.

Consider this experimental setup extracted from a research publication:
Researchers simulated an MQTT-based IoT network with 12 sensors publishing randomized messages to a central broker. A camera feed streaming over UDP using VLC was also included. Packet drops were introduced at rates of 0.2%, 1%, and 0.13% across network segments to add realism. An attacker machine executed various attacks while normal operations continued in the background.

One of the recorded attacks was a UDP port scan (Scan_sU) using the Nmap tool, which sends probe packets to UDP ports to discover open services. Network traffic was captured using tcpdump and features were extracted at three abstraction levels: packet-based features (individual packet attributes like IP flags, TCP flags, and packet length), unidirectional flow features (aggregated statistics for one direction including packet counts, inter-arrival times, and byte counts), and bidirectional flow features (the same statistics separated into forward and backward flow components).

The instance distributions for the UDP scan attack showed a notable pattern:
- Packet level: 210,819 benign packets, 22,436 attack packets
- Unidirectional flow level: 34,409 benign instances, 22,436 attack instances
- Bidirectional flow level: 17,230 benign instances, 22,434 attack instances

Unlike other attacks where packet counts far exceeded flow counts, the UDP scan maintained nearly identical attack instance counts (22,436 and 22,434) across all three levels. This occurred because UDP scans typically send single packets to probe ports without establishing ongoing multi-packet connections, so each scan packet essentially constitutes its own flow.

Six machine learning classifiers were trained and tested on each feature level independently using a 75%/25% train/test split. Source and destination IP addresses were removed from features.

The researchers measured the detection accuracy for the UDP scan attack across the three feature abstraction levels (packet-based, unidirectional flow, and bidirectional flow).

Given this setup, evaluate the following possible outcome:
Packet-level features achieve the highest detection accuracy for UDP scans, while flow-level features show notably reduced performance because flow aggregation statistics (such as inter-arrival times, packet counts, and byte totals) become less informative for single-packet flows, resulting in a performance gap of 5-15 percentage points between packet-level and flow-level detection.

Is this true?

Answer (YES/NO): NO